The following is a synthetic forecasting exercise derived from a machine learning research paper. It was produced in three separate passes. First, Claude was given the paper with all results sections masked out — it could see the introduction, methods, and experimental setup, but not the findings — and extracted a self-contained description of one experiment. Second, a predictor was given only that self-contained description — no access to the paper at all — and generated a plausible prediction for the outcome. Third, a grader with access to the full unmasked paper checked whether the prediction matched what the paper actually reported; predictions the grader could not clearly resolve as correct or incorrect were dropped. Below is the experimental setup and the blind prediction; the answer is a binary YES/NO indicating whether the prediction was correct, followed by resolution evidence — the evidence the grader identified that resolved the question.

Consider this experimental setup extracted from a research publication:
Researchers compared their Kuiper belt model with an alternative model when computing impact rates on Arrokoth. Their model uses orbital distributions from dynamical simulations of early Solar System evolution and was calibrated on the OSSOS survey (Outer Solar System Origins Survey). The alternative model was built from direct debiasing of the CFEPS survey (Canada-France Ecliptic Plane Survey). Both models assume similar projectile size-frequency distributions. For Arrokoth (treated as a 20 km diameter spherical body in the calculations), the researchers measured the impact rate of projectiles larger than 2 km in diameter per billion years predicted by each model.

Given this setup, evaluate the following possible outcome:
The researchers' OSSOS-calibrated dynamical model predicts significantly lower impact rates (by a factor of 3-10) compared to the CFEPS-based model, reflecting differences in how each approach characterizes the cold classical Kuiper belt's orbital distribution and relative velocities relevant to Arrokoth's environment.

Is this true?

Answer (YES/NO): NO